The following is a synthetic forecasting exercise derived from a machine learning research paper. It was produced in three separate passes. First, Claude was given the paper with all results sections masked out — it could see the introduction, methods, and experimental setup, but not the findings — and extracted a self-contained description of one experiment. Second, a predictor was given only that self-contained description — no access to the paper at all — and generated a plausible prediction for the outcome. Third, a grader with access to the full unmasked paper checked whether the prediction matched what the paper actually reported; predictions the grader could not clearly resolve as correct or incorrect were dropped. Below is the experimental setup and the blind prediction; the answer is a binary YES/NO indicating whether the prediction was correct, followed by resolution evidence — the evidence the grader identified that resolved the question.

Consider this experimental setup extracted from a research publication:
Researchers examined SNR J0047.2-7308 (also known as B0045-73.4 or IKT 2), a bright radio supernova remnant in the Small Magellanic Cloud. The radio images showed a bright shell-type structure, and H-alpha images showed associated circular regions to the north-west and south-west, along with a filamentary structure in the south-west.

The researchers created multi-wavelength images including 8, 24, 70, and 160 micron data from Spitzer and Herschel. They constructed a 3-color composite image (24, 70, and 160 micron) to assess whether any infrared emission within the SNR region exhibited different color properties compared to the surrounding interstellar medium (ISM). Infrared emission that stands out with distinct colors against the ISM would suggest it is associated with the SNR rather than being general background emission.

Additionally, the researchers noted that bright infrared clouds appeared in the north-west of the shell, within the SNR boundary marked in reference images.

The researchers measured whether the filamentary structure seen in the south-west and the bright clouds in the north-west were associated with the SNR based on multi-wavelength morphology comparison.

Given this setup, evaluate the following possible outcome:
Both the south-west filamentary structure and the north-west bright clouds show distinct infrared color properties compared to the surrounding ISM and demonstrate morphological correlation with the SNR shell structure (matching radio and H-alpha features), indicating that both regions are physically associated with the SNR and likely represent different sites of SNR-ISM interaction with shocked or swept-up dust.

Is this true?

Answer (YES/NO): NO